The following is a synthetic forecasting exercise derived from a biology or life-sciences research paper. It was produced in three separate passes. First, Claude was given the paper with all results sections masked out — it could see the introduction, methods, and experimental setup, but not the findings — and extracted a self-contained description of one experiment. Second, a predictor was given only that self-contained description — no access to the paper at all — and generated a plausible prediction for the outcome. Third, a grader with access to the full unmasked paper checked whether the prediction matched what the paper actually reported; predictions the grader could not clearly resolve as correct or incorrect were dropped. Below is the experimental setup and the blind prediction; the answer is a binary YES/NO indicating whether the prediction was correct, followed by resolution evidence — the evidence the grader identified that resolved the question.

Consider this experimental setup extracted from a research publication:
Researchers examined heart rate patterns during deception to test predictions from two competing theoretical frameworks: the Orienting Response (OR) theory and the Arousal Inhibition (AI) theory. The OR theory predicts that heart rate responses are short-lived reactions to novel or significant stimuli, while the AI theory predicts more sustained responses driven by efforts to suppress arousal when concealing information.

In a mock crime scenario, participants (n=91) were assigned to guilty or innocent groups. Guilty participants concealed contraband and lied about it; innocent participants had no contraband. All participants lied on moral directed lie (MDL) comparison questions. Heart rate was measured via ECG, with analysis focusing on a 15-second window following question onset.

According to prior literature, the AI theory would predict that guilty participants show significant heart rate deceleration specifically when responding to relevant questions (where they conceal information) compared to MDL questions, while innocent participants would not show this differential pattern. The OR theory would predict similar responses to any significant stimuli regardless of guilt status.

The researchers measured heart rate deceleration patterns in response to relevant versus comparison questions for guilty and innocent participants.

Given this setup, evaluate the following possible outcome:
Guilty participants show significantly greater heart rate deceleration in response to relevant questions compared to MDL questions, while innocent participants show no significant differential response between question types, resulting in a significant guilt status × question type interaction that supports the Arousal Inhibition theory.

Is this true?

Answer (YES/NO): YES